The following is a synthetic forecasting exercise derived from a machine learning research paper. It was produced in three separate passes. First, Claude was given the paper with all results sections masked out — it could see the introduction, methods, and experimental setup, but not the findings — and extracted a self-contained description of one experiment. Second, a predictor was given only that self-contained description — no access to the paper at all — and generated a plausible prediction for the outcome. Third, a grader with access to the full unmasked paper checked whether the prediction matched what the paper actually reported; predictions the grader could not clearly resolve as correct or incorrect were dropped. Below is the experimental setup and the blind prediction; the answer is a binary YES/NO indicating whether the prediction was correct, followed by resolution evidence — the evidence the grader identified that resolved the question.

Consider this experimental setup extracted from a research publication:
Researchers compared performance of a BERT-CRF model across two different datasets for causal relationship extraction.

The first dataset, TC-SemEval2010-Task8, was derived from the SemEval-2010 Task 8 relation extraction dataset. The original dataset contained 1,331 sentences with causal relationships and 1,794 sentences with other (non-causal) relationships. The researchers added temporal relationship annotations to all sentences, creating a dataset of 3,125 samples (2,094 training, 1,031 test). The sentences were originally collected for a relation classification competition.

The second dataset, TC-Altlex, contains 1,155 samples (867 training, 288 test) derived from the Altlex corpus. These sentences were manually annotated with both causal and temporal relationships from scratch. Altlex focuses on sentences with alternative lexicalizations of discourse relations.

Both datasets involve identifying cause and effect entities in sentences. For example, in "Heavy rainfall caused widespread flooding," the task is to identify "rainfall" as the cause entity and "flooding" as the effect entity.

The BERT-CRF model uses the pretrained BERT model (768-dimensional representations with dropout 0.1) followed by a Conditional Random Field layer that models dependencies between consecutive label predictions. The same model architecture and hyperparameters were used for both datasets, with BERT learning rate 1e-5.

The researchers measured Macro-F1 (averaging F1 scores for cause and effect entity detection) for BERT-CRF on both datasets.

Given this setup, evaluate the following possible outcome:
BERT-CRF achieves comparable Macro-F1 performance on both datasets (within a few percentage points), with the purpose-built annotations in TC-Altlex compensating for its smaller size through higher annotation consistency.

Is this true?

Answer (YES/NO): NO